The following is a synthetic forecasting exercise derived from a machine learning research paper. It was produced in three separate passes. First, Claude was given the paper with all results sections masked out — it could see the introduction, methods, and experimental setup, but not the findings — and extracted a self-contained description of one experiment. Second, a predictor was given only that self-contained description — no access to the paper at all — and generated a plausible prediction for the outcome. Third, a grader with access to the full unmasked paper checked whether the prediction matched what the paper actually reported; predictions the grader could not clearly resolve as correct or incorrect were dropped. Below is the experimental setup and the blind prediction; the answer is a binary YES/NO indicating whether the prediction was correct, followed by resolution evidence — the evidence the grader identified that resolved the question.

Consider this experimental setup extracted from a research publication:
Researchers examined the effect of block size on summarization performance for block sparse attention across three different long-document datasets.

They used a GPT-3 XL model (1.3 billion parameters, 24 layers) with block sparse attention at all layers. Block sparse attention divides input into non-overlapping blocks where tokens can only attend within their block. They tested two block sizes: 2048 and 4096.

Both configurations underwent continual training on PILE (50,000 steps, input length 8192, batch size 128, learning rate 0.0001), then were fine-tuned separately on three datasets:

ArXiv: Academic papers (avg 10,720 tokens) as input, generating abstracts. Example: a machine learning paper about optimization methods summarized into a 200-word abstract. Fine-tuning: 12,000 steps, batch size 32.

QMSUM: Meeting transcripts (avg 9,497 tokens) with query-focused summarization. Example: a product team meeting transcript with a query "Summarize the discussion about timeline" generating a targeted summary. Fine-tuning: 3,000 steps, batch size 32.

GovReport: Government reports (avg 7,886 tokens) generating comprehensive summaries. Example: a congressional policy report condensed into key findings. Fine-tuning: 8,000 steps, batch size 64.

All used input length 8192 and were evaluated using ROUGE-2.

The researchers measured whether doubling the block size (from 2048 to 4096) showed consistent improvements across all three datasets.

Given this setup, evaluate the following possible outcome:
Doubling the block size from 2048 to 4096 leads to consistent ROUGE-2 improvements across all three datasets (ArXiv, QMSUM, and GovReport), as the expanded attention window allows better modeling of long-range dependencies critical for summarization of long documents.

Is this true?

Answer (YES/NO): NO